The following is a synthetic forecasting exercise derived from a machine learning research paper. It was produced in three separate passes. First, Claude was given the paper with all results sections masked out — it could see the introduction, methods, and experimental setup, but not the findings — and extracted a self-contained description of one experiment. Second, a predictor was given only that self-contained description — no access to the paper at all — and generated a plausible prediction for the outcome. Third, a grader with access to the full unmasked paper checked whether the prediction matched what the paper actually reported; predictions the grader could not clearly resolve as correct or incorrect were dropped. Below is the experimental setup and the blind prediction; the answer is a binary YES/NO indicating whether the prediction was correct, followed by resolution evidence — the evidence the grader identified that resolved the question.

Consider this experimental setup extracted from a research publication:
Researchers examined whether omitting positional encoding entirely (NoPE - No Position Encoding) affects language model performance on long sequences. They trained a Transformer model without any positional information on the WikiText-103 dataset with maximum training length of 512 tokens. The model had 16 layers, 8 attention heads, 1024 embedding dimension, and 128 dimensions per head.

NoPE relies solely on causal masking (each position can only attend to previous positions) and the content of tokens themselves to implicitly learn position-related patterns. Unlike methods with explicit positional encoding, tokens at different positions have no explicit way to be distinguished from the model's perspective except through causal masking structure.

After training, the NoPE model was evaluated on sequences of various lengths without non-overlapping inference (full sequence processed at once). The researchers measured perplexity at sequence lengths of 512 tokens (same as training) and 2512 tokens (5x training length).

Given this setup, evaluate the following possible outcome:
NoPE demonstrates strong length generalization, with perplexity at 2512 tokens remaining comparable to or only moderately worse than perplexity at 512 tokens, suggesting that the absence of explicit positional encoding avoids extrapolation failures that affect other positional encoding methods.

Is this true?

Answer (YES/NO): NO